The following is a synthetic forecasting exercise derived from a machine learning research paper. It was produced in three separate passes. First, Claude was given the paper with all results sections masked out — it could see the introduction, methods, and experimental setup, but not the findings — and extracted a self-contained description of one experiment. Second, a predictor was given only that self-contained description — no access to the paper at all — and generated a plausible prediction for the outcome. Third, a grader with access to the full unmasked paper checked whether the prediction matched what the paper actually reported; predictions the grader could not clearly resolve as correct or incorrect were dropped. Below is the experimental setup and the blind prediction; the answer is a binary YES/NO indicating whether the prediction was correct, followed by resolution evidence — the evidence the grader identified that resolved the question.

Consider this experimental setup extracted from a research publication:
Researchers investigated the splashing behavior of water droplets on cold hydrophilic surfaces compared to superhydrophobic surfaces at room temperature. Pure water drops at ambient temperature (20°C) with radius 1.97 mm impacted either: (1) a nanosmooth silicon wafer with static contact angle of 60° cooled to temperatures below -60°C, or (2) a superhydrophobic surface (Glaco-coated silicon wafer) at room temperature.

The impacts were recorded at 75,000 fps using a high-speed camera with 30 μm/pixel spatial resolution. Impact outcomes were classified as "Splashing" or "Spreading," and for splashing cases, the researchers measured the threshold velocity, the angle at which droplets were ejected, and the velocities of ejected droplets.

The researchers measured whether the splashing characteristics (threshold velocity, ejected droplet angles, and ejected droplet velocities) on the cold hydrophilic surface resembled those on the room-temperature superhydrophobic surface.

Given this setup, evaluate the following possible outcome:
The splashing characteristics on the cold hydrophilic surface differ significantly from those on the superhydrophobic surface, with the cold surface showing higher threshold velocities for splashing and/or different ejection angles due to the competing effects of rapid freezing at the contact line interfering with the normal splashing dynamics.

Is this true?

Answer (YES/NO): NO